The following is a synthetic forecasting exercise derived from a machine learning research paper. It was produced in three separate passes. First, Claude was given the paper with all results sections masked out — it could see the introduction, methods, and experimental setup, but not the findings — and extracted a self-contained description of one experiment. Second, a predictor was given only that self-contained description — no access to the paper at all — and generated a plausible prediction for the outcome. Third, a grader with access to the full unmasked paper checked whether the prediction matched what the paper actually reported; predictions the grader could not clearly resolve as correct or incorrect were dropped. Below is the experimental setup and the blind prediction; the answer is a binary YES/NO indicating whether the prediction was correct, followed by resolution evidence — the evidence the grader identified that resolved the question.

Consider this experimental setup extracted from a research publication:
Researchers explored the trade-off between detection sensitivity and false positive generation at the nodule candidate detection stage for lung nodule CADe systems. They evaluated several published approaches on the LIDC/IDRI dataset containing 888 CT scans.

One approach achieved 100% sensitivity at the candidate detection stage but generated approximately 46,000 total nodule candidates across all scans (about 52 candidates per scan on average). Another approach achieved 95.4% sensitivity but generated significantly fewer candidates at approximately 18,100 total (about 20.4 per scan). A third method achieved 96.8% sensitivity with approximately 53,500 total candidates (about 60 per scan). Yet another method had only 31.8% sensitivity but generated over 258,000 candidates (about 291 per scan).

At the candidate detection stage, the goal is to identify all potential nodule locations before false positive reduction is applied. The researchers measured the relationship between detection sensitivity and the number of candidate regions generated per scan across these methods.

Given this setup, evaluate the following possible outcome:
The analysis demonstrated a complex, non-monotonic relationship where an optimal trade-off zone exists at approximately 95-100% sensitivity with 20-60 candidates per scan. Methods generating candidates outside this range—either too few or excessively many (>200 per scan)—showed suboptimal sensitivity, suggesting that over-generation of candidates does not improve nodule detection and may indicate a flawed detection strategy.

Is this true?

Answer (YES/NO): NO